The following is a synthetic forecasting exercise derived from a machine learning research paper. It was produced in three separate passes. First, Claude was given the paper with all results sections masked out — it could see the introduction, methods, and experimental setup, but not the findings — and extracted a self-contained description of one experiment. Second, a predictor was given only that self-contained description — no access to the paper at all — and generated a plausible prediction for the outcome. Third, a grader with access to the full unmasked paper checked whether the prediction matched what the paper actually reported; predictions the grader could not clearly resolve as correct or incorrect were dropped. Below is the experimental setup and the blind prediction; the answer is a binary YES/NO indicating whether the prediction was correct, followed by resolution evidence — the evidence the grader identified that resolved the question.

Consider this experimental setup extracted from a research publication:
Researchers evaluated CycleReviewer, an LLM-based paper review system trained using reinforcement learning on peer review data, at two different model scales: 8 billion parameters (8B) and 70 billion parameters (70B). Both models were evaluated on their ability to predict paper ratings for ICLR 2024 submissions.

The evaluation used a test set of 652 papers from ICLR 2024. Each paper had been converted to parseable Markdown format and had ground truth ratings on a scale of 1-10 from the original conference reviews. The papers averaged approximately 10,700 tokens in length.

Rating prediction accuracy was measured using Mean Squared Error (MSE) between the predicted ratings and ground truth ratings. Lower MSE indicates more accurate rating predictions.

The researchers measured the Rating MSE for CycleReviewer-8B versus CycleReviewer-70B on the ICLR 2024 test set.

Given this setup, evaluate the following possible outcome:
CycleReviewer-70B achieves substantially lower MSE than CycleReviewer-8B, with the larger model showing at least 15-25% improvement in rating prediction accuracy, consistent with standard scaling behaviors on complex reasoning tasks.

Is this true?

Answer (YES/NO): NO